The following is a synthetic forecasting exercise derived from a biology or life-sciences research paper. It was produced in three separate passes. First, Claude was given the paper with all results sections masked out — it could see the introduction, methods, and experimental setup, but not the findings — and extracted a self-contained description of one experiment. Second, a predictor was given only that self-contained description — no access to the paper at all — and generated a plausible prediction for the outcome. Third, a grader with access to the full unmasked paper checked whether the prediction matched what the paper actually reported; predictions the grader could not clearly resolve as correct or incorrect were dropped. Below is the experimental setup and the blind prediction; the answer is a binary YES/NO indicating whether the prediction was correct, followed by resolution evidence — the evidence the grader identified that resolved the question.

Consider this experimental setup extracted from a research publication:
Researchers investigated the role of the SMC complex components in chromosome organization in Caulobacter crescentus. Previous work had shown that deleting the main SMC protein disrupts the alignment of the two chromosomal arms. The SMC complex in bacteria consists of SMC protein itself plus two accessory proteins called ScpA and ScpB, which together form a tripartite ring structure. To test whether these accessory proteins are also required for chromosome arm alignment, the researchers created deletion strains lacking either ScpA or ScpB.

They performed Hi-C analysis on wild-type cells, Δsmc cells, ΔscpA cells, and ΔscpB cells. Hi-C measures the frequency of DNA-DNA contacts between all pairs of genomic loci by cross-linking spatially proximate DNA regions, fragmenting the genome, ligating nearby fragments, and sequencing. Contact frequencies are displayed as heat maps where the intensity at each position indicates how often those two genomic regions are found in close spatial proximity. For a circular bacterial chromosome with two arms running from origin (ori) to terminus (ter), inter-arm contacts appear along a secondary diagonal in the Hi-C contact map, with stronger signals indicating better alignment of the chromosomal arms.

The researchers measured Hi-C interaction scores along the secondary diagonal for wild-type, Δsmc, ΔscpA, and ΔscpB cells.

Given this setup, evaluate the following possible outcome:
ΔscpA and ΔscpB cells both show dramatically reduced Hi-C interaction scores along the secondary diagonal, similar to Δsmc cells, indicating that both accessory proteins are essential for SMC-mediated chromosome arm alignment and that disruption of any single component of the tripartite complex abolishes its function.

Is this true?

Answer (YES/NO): NO